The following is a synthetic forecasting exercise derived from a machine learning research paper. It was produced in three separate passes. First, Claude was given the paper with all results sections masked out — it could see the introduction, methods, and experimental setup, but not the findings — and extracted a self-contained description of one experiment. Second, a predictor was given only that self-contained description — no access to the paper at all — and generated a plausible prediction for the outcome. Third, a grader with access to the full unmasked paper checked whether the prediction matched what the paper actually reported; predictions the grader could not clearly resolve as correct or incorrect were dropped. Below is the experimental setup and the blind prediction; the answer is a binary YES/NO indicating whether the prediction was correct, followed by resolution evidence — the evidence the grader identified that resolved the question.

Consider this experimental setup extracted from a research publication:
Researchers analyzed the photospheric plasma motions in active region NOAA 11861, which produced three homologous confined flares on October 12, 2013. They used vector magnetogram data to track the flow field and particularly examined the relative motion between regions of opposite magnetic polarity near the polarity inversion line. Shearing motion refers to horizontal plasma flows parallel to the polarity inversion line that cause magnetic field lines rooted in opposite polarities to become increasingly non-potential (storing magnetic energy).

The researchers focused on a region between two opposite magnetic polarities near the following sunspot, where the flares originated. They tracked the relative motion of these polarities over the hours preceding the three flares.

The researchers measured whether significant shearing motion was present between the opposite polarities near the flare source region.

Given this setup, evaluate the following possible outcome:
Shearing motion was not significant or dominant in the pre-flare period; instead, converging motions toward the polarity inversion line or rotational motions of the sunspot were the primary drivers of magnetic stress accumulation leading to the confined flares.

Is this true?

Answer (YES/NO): NO